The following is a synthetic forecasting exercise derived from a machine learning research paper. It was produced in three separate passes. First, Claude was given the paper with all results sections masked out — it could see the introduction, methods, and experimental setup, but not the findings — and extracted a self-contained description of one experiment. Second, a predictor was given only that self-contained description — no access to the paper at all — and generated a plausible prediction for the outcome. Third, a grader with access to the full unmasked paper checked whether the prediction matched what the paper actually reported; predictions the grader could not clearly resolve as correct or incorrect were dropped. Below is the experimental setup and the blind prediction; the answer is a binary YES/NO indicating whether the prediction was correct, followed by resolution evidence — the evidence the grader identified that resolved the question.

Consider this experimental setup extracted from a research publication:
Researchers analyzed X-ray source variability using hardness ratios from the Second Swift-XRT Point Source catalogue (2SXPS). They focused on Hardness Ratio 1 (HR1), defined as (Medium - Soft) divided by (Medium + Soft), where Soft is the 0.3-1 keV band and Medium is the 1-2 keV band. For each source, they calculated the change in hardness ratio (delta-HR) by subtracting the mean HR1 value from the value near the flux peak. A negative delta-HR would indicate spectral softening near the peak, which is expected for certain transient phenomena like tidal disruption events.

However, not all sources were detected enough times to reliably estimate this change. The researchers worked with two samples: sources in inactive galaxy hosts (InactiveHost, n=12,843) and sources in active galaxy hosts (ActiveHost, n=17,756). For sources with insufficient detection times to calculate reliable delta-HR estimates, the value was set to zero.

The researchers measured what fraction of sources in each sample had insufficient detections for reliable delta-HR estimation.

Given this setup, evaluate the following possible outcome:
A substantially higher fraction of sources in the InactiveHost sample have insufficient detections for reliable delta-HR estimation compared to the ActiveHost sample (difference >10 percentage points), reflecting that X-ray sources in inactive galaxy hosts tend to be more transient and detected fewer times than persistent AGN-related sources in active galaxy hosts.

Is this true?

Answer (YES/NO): NO